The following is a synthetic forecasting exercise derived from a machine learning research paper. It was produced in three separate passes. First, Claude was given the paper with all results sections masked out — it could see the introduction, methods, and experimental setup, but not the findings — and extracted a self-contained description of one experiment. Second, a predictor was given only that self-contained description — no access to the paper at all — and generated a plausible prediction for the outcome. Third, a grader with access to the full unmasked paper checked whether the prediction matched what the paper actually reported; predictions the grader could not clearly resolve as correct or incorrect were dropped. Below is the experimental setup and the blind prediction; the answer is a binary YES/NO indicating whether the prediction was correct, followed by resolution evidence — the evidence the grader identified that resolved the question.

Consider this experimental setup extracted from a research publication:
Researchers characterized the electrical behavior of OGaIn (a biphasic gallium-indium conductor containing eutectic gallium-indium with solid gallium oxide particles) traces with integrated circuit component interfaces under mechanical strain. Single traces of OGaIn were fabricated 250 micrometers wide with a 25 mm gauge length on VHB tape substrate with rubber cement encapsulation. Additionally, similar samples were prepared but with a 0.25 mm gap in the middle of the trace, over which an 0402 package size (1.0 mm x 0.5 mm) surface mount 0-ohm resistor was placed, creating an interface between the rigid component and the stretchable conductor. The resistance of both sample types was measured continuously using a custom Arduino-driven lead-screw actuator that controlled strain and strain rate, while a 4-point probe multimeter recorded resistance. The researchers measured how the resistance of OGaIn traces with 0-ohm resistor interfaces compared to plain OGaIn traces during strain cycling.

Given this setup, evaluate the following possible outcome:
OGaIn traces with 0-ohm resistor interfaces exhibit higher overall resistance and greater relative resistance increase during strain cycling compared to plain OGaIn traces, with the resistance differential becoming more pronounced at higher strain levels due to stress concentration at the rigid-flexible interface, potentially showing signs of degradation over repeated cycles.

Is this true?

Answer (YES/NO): NO